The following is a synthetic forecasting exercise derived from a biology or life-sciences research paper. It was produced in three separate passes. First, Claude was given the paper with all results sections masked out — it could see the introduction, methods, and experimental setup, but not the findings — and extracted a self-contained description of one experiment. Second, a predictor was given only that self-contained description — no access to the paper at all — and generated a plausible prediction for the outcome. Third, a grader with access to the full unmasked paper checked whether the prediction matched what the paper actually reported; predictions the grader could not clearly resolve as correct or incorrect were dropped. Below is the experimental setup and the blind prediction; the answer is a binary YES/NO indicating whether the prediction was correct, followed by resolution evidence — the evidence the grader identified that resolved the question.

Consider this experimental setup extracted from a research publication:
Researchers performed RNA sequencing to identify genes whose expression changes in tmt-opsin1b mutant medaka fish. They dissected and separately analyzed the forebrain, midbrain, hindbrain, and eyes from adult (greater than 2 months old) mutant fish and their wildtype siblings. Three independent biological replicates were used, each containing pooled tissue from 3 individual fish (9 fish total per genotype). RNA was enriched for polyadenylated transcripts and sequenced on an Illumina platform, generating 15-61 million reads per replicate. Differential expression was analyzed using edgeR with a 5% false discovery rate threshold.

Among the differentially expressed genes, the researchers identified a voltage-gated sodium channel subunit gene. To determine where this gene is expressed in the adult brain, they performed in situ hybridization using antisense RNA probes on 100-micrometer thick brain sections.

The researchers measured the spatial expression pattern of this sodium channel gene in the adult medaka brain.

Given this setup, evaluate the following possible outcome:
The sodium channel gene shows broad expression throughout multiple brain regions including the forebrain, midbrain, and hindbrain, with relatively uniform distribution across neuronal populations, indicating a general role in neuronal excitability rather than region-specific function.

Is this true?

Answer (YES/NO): YES